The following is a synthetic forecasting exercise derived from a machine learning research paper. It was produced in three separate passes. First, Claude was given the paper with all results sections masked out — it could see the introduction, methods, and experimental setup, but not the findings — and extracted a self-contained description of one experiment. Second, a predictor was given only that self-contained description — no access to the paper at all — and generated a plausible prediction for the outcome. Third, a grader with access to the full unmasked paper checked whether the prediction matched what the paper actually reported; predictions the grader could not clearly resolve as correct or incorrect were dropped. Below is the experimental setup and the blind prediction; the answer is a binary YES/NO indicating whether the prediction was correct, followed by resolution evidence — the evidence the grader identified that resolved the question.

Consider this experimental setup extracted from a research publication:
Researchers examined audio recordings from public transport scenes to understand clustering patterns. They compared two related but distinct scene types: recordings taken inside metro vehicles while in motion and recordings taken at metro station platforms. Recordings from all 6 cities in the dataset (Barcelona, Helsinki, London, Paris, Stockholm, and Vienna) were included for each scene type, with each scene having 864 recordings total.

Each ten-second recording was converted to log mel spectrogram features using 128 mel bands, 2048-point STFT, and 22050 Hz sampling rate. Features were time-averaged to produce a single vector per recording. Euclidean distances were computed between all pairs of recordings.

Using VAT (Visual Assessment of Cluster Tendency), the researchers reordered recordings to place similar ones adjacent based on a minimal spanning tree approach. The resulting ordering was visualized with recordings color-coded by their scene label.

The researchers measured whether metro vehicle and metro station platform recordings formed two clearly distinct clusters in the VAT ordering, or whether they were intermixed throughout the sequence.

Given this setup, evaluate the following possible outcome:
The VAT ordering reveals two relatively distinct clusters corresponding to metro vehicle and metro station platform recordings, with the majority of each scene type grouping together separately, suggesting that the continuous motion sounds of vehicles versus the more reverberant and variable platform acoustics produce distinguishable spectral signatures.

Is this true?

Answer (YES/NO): NO